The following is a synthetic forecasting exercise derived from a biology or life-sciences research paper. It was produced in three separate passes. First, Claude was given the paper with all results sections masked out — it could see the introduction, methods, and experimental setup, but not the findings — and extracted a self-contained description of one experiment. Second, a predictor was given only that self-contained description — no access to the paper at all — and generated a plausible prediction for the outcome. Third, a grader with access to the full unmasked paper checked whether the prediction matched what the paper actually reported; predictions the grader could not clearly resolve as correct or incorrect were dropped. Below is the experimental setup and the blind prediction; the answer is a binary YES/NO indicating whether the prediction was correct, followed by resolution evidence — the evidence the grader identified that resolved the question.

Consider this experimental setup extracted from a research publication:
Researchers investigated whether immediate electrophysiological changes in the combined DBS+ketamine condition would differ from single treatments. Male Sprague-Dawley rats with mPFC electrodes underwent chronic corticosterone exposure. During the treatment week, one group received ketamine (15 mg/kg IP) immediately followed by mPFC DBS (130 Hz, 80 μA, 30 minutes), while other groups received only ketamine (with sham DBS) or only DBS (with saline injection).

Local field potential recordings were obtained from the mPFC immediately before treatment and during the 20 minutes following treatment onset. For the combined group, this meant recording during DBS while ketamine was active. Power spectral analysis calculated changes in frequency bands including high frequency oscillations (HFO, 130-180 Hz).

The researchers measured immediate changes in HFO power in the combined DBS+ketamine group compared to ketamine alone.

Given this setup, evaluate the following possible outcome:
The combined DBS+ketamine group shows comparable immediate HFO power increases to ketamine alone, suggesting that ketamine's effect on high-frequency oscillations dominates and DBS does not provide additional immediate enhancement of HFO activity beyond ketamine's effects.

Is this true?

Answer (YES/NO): NO